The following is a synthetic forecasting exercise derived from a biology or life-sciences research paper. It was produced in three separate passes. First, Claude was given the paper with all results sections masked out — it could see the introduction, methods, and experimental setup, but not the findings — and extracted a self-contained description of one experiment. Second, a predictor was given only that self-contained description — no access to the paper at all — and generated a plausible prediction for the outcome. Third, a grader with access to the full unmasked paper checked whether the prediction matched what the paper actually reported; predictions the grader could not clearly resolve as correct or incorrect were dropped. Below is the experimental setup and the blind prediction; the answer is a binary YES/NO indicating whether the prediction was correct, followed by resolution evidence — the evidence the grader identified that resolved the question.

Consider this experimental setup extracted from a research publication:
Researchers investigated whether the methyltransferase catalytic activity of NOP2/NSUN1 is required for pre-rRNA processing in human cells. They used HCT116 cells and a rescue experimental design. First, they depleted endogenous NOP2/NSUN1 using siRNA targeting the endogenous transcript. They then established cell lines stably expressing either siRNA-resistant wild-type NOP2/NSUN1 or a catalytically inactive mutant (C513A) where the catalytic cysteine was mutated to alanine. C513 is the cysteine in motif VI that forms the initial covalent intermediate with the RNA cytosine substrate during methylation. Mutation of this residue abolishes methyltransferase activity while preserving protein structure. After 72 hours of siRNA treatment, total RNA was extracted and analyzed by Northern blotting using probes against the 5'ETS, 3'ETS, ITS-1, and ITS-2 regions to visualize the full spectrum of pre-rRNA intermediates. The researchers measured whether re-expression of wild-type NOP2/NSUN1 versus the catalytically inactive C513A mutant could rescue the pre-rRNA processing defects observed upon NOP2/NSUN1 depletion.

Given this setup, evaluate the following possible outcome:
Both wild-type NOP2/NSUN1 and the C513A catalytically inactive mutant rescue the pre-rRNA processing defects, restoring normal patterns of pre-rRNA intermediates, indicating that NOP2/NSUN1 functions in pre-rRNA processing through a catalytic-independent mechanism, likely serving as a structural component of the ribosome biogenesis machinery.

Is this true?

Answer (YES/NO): YES